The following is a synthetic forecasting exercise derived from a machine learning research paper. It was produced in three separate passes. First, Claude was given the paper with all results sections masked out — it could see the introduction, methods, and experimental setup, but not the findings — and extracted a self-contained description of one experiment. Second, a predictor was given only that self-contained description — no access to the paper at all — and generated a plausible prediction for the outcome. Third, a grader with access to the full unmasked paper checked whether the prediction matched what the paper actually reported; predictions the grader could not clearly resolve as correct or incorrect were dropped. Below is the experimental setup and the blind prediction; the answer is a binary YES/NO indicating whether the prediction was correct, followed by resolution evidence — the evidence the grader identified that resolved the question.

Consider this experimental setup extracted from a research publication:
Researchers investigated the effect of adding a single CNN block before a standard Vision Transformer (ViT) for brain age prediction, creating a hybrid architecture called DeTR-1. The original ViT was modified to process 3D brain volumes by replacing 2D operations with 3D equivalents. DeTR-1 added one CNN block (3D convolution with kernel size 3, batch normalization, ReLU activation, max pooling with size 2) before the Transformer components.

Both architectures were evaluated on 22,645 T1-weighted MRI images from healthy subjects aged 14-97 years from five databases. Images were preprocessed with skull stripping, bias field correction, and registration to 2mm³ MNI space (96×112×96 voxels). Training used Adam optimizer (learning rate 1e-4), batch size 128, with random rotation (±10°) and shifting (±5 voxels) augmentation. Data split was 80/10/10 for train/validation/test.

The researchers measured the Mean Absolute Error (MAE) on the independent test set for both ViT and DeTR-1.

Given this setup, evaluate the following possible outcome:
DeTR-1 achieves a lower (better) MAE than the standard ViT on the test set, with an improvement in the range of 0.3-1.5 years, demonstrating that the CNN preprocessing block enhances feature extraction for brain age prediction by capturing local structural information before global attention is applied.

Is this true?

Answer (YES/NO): NO